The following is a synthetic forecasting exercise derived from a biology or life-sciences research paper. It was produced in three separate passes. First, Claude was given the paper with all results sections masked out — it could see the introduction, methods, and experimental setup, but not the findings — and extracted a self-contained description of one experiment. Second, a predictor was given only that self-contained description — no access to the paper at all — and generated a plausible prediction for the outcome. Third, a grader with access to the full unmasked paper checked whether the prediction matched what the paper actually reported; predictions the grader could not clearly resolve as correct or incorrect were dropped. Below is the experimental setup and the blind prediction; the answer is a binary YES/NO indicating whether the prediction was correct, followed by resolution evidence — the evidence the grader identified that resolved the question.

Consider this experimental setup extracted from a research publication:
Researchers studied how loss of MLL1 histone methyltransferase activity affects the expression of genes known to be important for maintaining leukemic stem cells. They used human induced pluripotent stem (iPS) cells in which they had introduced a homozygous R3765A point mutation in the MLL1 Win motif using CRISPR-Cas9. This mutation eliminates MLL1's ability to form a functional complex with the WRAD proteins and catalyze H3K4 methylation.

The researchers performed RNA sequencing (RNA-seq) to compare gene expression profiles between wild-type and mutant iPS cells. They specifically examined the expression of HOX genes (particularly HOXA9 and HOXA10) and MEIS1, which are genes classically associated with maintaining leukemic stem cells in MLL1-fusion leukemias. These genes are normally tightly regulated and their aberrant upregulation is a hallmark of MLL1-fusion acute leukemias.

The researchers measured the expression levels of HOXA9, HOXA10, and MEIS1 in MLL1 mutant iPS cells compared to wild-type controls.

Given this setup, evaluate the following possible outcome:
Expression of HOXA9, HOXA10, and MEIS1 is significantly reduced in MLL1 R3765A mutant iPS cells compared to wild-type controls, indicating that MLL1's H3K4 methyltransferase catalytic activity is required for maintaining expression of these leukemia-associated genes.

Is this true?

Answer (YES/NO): NO